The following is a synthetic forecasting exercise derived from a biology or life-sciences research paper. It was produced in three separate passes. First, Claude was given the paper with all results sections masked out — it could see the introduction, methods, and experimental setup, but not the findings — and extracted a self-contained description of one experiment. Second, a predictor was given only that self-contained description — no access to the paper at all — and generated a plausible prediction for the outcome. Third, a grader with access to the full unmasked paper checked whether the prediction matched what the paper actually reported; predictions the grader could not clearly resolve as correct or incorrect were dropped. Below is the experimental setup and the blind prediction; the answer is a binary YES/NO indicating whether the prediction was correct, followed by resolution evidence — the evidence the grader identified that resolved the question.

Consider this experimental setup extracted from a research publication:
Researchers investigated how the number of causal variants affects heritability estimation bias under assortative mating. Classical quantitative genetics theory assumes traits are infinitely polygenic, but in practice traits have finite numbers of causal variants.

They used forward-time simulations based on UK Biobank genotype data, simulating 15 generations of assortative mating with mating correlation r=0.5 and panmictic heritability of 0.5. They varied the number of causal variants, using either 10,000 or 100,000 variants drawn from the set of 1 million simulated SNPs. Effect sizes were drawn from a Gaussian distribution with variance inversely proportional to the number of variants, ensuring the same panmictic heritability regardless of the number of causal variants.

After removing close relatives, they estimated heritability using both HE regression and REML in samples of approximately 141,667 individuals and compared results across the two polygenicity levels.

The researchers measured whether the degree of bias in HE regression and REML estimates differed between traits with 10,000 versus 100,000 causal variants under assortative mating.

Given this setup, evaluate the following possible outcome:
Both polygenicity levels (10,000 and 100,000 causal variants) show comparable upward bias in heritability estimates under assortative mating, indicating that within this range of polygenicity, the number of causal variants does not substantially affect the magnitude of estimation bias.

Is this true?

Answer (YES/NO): YES